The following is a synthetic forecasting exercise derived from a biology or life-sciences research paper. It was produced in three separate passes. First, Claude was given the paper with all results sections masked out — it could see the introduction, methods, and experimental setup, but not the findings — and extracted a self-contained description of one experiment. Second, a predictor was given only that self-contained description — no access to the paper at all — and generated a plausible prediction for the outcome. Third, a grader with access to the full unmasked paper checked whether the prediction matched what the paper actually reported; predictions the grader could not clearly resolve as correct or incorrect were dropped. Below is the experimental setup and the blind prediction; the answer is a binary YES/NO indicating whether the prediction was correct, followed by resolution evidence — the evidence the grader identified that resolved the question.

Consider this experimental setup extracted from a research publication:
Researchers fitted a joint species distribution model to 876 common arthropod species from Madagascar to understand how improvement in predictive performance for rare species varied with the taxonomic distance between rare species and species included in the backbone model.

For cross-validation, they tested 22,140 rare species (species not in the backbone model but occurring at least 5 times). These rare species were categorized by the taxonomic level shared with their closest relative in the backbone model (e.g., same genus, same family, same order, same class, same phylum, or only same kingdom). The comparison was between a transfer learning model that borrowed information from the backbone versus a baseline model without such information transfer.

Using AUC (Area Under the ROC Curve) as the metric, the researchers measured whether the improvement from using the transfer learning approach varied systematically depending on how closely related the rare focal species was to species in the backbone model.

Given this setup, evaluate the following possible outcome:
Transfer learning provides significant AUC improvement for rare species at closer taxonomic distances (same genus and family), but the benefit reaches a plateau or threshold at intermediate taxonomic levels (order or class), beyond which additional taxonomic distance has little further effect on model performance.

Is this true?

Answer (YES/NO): NO